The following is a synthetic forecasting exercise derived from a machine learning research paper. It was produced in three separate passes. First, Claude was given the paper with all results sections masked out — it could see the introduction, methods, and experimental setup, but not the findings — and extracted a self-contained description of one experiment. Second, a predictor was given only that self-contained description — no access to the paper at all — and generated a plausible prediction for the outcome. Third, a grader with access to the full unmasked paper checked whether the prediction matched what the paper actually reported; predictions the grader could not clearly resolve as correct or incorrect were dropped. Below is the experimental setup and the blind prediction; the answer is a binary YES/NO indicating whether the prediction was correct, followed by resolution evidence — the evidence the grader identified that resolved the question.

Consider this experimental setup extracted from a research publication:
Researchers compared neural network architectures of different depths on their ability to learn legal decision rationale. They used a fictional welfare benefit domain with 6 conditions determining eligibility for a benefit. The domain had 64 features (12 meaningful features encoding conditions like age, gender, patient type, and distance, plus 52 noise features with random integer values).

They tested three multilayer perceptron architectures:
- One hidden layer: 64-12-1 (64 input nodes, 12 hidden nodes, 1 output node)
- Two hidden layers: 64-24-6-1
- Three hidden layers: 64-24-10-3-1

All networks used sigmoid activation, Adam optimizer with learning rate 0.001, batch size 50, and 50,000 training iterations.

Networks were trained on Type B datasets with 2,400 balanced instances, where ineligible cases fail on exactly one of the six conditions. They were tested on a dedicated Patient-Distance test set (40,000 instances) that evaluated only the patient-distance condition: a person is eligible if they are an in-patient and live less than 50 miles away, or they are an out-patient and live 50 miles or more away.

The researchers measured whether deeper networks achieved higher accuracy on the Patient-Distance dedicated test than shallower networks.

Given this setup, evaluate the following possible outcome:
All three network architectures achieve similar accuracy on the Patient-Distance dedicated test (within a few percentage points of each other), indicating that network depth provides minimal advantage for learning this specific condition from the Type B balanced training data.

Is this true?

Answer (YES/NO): NO